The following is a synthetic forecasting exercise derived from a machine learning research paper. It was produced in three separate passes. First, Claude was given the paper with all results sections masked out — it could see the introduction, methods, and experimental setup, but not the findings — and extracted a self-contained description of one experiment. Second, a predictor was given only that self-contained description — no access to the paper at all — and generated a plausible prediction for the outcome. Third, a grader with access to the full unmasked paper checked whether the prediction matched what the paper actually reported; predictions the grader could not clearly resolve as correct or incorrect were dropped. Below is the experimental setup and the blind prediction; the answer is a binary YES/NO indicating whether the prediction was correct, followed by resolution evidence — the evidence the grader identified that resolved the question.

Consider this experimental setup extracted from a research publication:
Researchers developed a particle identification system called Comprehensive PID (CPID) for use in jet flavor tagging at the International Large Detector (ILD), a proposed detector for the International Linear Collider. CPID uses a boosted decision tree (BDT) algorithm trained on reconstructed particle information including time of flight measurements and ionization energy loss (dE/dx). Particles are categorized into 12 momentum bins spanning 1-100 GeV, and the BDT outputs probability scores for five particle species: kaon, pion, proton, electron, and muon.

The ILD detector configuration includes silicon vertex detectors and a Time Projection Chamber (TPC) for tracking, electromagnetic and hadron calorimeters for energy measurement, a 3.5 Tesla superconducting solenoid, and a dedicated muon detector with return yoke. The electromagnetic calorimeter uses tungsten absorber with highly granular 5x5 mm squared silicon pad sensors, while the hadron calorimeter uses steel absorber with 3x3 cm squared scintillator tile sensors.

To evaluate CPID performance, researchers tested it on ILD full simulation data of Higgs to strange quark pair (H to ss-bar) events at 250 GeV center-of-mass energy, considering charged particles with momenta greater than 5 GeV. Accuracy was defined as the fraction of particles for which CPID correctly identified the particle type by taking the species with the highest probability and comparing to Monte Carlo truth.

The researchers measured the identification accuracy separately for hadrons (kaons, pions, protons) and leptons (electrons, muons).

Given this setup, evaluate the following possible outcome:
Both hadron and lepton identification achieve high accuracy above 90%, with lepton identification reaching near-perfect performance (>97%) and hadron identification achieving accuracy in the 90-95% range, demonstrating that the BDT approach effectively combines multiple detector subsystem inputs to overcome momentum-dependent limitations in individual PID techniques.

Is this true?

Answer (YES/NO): NO